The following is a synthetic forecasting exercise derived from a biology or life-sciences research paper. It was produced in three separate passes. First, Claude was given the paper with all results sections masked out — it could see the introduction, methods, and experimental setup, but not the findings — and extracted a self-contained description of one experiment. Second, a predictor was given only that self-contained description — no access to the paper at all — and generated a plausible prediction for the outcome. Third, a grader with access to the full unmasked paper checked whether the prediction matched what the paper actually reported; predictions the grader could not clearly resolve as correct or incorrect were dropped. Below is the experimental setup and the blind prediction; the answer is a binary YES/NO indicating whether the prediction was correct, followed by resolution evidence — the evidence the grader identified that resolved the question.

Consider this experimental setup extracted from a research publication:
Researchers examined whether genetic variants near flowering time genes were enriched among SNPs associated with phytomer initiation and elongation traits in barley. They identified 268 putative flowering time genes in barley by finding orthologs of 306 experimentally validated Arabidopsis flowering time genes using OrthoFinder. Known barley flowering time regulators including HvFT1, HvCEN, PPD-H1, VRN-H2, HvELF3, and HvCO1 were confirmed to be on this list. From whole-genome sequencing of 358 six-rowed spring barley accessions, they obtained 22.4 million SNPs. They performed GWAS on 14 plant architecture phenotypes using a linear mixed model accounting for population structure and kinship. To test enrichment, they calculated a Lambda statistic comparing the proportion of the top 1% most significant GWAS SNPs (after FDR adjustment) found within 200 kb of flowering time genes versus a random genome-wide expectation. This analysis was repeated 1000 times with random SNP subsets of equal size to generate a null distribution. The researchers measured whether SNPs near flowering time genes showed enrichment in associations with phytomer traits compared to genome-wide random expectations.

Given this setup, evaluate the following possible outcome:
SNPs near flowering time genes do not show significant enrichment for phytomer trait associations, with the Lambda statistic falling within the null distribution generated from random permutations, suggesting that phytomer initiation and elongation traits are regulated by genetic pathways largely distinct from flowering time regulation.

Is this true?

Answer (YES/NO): NO